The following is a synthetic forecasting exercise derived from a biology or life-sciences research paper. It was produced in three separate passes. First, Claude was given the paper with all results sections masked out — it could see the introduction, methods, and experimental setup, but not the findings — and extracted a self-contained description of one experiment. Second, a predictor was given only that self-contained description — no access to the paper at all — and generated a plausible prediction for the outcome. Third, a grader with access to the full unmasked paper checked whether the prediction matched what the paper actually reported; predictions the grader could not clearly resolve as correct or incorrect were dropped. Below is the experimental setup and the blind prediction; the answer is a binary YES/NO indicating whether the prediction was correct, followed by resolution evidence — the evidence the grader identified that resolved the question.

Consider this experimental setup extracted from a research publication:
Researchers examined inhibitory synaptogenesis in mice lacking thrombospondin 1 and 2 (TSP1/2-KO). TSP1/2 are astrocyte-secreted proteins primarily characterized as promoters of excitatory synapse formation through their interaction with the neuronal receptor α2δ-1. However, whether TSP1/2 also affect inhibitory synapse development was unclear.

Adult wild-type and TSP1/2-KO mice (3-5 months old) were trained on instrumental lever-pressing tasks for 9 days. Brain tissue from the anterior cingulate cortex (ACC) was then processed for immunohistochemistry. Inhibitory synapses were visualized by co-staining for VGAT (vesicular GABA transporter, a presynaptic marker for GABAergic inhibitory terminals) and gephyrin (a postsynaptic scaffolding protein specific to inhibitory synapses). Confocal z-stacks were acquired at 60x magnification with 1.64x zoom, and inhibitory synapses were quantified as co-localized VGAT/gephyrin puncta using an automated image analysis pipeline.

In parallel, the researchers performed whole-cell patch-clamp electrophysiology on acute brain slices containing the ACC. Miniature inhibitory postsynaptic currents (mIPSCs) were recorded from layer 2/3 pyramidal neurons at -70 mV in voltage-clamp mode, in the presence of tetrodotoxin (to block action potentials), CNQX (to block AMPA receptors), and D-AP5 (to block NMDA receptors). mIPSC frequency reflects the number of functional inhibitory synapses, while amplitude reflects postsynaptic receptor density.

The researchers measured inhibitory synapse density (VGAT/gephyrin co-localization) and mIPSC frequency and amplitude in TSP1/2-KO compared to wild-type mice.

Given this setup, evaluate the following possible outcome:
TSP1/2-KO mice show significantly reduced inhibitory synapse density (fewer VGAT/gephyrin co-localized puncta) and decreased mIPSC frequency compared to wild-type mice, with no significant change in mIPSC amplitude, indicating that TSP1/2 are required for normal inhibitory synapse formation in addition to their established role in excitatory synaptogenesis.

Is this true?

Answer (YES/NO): NO